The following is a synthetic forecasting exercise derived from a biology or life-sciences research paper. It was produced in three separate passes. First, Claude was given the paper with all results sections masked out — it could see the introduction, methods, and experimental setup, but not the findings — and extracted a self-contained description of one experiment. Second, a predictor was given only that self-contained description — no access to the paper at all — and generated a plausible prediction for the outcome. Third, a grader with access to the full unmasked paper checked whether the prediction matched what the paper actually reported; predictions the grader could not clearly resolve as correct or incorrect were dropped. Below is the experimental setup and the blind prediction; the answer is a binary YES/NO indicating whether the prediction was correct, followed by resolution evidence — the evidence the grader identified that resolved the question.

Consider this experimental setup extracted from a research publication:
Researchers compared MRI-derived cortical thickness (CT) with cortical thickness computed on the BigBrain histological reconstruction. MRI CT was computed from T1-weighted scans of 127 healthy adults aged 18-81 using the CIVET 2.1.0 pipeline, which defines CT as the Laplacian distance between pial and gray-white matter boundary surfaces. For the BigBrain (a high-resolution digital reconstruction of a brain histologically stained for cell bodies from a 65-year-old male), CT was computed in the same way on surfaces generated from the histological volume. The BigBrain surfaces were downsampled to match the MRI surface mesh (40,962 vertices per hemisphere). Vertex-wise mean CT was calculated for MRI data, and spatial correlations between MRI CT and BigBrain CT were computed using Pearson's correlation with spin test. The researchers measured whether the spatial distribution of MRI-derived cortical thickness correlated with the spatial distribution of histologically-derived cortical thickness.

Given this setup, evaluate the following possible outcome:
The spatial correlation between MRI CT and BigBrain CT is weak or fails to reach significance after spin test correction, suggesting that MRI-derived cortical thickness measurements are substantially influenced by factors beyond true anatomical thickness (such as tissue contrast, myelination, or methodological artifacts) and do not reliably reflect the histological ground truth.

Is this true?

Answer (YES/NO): NO